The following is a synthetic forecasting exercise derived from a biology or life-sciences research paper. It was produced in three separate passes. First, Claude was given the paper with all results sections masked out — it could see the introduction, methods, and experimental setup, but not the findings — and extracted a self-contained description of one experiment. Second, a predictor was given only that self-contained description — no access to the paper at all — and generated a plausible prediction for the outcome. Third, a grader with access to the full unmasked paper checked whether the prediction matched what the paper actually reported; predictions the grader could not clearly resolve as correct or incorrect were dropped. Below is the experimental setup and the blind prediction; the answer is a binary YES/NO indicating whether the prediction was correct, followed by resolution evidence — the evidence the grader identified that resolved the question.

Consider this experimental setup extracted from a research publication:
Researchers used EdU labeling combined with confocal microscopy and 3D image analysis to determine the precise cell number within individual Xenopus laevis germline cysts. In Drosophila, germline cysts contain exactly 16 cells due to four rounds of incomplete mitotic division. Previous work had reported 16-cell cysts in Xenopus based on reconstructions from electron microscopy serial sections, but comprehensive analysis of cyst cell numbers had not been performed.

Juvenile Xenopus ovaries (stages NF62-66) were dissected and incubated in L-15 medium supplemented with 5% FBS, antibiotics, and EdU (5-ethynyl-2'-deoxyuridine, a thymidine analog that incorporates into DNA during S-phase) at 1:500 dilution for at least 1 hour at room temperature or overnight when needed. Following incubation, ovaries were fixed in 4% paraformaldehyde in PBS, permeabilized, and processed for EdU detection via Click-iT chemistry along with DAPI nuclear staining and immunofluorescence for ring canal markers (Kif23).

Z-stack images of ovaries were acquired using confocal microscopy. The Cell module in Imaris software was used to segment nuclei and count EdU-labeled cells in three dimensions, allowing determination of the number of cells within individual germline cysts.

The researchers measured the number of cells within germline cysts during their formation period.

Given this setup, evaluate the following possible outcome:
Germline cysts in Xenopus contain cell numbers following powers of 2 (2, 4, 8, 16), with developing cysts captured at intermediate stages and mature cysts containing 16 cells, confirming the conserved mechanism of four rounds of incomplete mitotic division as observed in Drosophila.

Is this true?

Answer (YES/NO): NO